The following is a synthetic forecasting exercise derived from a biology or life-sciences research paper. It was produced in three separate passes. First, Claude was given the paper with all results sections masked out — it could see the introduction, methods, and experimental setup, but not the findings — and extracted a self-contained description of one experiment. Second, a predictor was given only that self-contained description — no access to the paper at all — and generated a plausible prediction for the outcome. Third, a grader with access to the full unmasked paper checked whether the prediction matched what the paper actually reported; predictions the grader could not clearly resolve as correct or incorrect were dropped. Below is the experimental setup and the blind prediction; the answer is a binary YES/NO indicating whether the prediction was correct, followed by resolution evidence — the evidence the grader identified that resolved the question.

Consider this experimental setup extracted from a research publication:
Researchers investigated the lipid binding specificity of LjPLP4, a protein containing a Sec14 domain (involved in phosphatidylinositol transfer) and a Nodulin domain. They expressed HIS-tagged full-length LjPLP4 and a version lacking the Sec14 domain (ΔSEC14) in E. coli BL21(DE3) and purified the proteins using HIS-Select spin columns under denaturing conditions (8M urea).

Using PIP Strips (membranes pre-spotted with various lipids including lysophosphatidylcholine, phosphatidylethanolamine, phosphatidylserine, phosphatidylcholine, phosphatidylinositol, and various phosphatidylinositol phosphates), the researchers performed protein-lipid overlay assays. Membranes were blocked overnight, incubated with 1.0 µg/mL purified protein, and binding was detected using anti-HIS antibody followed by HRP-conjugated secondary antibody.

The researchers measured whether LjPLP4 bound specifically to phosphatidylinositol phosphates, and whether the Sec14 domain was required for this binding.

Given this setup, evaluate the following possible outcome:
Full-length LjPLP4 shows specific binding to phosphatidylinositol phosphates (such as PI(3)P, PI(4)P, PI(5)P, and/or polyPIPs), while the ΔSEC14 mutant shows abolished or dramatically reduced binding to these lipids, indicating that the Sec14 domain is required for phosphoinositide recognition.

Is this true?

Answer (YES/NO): YES